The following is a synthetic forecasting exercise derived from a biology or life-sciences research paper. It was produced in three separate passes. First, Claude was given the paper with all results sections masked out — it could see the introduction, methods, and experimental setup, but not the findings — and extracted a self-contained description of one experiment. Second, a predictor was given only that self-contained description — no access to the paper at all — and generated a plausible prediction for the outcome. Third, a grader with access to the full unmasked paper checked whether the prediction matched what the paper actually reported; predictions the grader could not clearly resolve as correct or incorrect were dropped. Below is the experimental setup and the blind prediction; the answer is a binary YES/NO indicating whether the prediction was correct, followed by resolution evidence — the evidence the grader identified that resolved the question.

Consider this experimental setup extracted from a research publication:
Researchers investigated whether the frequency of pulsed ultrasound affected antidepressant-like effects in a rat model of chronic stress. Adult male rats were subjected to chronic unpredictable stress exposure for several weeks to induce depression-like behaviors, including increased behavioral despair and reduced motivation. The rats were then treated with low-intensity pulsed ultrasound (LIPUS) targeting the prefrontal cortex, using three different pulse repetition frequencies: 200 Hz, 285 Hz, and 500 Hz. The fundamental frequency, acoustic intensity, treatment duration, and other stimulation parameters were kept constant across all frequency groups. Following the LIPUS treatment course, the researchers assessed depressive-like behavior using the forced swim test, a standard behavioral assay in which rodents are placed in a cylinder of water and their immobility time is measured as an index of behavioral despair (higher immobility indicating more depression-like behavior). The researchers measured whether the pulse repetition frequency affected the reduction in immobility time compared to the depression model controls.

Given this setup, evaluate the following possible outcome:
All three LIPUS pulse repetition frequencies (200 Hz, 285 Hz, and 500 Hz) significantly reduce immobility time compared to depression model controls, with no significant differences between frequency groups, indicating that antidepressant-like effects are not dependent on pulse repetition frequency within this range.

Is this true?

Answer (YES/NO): NO